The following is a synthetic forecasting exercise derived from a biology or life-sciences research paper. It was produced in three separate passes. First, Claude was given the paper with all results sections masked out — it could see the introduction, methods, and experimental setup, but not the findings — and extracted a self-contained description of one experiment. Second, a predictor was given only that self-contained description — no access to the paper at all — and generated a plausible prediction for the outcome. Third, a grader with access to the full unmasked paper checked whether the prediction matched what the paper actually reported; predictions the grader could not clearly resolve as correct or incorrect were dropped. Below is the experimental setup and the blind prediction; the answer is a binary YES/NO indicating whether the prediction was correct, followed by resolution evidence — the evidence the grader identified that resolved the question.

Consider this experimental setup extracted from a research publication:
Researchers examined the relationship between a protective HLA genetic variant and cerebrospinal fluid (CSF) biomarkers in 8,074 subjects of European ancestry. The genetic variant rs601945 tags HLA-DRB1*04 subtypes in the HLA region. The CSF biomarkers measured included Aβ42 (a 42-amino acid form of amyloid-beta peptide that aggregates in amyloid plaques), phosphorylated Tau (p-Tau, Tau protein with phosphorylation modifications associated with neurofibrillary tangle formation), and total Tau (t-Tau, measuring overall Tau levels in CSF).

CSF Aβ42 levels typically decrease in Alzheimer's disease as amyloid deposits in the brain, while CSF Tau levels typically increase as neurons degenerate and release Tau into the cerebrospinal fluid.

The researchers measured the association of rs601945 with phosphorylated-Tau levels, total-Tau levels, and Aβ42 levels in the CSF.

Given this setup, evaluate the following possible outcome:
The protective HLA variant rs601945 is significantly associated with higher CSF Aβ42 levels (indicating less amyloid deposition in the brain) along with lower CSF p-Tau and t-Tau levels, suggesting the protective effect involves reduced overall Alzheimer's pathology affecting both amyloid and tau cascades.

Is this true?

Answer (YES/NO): NO